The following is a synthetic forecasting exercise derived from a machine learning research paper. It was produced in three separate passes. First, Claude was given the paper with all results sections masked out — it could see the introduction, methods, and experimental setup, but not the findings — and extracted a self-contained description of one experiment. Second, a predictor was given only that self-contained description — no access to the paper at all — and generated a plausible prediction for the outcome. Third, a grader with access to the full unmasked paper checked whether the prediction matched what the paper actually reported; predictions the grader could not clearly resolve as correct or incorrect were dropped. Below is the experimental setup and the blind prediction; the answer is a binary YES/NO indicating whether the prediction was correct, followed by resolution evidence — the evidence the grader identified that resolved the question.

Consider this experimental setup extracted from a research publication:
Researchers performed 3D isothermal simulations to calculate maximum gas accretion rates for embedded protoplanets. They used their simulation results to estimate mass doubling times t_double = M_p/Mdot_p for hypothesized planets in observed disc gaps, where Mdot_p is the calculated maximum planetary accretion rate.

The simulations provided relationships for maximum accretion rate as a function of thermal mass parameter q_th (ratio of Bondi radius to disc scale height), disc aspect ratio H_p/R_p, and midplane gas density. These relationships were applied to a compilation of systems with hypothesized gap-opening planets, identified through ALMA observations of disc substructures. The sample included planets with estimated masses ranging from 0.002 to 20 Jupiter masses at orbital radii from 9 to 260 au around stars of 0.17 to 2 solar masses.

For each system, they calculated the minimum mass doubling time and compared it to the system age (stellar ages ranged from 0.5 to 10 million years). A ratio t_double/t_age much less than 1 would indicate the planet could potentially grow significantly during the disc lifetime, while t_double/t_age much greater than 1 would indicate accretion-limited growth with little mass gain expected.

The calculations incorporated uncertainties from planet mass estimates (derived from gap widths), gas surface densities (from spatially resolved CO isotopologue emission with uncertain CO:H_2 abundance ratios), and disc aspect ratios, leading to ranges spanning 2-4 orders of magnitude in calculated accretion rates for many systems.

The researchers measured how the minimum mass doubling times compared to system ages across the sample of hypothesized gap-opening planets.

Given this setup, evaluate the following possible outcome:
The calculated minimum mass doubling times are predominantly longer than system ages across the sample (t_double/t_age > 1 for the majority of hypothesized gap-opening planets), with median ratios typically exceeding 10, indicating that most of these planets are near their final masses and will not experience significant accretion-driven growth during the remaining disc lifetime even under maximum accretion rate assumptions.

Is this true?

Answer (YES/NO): NO